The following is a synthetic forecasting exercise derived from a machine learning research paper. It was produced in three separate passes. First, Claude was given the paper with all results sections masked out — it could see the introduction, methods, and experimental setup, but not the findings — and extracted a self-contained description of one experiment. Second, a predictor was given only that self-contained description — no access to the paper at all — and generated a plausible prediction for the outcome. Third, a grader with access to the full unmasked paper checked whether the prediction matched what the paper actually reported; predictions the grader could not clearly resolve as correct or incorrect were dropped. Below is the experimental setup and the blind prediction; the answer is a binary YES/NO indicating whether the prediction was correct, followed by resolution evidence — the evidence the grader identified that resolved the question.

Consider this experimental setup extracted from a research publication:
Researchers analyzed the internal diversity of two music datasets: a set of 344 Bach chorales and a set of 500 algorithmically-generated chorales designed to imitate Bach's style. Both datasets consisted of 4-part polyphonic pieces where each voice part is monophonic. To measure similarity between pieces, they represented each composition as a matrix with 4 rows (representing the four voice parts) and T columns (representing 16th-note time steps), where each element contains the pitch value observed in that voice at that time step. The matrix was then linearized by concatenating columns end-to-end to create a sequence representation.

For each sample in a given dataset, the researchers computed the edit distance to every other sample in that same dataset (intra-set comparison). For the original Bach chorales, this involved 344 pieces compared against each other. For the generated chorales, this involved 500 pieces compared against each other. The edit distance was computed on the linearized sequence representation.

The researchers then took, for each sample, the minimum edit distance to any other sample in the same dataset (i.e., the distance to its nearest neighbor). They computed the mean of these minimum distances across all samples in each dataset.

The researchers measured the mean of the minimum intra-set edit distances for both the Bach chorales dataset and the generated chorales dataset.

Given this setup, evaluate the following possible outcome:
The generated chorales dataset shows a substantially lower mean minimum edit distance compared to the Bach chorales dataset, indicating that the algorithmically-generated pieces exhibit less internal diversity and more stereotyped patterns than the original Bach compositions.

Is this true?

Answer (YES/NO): NO